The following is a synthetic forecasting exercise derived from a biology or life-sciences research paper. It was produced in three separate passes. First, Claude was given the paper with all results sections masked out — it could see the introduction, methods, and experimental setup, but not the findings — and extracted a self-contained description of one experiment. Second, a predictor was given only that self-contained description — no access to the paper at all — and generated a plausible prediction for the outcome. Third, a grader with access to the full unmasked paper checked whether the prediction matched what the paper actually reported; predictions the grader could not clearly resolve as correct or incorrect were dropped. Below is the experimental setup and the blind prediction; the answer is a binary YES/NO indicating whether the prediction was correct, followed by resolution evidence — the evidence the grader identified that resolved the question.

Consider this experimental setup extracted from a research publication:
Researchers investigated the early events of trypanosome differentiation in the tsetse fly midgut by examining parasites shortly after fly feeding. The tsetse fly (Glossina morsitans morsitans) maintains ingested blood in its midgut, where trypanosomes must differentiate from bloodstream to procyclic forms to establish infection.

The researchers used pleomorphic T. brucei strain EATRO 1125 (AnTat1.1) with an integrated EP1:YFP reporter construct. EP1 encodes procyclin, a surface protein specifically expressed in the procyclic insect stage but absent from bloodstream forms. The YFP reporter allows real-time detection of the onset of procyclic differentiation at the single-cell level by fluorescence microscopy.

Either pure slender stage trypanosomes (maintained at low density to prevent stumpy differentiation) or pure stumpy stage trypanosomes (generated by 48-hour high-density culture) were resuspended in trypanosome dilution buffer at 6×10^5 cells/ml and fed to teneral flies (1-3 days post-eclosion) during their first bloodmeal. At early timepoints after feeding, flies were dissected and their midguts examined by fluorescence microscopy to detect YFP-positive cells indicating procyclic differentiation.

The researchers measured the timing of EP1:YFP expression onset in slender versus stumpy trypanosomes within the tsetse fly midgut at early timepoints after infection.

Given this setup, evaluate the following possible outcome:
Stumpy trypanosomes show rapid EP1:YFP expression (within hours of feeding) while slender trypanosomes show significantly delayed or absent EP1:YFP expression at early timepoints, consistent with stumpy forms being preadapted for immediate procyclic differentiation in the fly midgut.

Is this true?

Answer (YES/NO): YES